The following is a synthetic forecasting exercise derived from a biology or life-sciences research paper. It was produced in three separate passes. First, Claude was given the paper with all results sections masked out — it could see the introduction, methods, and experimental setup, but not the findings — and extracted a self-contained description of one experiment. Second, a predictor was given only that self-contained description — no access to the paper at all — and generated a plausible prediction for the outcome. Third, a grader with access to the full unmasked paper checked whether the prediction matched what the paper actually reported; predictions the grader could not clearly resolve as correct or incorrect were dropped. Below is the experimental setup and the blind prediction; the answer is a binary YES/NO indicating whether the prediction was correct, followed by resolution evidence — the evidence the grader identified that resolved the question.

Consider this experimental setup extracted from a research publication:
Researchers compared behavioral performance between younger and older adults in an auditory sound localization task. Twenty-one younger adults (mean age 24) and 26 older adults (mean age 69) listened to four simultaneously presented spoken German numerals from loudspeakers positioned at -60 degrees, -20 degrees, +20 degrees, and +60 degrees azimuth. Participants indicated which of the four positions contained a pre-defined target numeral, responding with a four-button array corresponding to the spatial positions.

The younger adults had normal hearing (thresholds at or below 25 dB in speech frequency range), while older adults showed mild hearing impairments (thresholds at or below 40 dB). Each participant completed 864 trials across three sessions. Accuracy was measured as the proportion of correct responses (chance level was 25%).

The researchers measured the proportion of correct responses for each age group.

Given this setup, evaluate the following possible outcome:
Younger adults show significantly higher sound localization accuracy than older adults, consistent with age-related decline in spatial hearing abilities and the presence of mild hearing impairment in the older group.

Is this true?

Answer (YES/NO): YES